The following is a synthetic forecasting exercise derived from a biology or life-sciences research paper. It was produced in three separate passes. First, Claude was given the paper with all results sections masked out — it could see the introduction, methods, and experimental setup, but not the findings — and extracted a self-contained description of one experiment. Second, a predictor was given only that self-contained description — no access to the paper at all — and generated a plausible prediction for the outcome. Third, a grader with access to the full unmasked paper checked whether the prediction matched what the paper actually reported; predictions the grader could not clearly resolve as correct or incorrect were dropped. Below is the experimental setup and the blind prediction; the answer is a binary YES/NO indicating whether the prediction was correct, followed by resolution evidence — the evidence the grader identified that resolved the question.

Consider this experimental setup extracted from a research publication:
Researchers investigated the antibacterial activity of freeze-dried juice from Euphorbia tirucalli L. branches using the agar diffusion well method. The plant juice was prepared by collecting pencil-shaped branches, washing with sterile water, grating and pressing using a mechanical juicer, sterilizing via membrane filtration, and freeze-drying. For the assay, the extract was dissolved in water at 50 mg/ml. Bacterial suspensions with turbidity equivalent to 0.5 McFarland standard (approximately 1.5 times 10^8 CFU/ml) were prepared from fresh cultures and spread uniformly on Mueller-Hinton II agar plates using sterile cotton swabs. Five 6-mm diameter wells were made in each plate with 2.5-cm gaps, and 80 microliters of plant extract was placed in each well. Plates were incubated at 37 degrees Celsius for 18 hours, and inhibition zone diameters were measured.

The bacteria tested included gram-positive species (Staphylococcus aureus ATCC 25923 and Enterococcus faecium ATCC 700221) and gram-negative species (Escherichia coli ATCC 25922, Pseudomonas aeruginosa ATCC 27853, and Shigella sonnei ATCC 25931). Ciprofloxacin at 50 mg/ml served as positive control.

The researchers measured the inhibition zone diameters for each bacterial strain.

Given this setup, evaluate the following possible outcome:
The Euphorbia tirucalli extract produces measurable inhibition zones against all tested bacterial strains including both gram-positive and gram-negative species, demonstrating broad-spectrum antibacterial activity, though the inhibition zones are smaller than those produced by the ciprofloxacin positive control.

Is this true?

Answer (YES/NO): NO